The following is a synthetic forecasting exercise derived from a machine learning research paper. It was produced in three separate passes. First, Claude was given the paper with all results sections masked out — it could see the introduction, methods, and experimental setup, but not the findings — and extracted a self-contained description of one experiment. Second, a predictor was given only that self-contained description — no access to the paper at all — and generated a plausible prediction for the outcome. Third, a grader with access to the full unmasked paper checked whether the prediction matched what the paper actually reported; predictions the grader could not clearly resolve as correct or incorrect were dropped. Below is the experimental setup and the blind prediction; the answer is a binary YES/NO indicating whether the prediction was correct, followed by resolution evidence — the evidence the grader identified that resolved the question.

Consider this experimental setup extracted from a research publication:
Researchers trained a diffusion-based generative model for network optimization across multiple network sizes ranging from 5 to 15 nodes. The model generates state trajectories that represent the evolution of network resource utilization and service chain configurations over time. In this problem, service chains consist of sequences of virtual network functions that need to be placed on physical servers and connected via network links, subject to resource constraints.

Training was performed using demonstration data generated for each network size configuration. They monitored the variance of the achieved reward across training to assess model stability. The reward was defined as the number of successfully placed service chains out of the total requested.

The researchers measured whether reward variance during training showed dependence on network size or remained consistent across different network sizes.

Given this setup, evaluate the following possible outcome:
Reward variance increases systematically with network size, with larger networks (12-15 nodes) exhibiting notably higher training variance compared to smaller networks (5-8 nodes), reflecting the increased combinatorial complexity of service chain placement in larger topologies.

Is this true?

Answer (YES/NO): NO